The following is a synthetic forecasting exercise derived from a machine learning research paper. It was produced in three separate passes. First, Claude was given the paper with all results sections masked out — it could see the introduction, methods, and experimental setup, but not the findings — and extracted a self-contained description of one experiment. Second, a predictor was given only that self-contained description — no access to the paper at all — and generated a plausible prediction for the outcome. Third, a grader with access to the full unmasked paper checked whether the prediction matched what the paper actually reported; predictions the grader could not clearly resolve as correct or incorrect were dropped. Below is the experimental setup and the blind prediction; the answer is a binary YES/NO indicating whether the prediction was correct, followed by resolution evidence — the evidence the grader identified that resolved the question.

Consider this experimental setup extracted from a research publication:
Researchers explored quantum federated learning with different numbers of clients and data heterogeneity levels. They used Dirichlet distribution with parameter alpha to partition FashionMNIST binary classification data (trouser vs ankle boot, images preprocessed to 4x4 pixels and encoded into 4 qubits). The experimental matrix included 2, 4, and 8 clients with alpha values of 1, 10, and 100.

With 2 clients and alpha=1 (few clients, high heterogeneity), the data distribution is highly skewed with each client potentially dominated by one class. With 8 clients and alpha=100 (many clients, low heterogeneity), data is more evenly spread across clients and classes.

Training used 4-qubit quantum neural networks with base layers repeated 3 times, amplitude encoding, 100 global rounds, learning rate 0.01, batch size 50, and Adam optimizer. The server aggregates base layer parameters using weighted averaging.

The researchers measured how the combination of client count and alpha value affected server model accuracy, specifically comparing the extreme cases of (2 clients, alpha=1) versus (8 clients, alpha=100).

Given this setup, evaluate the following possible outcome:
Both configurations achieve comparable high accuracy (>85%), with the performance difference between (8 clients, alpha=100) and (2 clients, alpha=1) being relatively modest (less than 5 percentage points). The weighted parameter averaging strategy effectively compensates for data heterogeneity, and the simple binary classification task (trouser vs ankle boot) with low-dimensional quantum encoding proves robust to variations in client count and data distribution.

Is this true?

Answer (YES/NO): NO